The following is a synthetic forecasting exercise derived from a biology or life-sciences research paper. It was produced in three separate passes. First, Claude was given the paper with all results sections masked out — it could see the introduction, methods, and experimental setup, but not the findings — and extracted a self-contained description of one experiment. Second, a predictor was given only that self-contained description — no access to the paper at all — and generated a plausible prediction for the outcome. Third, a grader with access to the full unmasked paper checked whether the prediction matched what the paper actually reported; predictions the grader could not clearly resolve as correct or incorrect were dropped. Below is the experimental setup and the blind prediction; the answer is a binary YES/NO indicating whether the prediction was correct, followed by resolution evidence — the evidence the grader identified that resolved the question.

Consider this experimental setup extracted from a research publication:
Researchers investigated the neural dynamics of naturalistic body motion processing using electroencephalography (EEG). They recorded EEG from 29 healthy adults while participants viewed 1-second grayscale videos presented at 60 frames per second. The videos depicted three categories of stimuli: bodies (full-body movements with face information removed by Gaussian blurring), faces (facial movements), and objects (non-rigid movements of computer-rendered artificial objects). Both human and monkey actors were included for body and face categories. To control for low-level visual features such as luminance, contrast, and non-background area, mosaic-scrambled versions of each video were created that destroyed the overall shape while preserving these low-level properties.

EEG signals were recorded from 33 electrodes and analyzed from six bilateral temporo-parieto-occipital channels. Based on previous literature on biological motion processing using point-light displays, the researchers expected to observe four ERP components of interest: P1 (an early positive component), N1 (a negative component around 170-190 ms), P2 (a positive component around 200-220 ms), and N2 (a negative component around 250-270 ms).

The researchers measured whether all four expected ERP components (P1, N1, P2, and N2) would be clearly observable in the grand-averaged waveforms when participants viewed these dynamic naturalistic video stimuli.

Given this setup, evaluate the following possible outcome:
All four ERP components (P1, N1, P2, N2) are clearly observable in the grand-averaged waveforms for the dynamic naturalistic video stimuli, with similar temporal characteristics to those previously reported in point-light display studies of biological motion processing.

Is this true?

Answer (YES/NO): NO